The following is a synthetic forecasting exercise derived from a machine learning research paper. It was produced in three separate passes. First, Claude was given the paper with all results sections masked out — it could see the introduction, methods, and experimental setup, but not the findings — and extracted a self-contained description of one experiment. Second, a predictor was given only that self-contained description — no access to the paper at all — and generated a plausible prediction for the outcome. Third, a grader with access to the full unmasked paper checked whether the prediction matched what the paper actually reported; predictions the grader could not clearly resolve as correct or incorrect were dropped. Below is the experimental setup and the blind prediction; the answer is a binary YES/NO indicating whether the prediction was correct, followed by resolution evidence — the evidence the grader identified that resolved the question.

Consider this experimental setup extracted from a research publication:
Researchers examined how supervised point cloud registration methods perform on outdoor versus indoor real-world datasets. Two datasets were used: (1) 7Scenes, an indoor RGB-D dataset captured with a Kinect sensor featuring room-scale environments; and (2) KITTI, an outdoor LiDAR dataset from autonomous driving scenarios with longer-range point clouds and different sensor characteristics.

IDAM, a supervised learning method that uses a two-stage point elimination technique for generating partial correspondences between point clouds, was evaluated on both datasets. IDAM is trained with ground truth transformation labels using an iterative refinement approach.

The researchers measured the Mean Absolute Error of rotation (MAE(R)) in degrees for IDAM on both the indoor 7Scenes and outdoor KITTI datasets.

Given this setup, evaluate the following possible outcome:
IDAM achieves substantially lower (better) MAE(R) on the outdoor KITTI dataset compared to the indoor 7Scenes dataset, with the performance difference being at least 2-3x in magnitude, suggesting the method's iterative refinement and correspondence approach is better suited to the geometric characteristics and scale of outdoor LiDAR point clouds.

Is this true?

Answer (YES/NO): YES